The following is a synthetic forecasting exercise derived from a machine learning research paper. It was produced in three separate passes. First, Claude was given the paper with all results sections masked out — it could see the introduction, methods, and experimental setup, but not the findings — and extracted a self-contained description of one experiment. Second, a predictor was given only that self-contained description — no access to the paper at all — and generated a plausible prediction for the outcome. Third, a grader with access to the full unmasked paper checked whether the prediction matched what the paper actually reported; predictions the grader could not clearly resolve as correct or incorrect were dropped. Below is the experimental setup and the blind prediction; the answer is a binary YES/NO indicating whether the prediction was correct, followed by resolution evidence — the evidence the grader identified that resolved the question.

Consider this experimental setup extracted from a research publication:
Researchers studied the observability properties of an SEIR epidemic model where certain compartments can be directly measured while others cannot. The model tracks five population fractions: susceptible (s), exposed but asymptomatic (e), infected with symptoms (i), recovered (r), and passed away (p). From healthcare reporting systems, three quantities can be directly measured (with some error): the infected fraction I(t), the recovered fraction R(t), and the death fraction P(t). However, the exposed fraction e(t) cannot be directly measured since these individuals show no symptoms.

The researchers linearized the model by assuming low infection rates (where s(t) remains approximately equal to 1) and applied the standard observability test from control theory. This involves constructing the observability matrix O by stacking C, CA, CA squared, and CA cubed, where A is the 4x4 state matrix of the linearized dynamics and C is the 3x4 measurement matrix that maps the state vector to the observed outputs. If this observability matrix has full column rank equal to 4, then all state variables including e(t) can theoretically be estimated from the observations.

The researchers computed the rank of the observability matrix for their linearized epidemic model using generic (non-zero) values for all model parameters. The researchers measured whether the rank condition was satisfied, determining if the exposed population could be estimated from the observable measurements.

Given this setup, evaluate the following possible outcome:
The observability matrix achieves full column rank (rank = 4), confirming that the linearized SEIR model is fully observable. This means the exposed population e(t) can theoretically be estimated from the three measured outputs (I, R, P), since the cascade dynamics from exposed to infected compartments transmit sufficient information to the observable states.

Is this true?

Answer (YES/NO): YES